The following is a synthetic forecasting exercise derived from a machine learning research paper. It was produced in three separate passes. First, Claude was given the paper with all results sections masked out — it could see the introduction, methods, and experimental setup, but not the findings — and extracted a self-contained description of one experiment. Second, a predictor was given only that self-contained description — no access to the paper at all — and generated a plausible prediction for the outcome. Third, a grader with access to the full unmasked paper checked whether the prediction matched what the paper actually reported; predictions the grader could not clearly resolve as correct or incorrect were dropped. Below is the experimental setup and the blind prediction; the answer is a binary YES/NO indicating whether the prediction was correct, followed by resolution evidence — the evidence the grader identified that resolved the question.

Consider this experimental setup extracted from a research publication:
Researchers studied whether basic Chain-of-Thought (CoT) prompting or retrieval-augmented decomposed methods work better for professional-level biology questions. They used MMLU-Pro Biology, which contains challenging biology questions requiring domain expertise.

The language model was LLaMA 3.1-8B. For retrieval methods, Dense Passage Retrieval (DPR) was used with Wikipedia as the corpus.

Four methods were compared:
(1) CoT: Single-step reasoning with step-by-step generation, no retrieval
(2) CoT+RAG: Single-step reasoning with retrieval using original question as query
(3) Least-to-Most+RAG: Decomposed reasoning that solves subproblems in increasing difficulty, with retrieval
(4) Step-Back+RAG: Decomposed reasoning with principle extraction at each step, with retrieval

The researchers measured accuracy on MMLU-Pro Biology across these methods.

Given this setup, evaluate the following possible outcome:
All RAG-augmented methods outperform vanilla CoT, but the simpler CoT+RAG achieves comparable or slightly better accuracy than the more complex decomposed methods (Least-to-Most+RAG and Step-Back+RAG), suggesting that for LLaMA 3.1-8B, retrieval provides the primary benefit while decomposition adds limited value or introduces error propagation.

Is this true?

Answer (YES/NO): NO